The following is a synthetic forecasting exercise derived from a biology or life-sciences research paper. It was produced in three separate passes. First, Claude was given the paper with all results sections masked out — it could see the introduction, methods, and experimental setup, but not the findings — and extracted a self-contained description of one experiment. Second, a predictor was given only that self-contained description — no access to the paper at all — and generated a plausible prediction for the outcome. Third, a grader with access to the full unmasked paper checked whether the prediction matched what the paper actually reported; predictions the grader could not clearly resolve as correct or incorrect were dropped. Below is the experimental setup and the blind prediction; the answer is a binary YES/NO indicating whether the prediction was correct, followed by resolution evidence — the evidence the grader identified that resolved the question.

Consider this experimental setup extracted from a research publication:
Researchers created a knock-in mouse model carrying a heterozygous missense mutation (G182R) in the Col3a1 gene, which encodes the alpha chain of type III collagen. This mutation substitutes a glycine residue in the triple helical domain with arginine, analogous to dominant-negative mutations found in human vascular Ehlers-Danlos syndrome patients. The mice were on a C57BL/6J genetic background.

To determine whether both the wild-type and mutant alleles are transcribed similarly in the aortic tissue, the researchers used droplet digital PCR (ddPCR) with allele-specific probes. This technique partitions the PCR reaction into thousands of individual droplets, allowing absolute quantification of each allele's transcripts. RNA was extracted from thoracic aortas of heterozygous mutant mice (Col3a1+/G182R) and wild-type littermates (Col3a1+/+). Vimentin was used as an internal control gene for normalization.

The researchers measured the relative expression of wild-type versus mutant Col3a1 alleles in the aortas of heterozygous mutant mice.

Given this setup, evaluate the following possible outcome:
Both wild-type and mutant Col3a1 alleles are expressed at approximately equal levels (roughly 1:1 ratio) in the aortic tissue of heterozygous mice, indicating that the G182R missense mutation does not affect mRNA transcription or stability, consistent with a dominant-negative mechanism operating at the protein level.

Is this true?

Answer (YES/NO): YES